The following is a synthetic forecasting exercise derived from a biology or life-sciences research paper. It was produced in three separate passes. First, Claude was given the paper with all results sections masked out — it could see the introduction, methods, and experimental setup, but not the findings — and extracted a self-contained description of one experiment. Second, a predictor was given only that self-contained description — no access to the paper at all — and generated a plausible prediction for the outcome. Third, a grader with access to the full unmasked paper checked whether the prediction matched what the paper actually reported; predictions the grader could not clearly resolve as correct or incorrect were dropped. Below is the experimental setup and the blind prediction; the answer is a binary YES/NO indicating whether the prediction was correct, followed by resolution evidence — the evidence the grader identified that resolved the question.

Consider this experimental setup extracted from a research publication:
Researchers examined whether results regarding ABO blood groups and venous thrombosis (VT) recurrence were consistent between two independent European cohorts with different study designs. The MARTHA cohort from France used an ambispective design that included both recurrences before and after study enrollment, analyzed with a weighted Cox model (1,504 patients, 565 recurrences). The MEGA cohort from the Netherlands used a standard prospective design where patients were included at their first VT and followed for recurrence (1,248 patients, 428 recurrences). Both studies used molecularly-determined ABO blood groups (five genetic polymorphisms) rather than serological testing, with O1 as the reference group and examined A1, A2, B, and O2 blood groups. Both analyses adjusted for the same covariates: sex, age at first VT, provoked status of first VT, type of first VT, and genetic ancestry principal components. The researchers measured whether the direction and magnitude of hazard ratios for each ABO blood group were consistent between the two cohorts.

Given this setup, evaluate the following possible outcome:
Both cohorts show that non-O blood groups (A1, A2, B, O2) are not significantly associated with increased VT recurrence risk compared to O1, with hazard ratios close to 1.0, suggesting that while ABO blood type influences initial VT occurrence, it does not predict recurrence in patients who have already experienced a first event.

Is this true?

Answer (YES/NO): NO